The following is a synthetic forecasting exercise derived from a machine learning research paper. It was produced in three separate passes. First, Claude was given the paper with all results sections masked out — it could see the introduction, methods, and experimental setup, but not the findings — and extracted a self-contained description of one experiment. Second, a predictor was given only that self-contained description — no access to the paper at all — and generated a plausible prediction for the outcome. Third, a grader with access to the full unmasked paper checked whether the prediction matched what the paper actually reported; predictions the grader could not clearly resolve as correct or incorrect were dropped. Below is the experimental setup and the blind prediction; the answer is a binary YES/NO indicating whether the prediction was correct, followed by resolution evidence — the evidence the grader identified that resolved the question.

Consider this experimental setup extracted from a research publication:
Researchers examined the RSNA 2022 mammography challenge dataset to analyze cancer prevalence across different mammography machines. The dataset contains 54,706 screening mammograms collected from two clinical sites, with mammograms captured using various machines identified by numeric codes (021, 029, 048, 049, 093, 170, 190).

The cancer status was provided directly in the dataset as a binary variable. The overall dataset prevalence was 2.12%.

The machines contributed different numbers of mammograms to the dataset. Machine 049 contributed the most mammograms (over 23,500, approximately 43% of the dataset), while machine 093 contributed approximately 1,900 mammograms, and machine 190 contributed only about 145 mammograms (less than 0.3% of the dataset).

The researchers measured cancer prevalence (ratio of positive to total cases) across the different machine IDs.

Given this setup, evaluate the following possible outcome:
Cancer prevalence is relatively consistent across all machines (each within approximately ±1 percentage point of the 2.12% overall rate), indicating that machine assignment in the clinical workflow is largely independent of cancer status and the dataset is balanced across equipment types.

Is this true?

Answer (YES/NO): NO